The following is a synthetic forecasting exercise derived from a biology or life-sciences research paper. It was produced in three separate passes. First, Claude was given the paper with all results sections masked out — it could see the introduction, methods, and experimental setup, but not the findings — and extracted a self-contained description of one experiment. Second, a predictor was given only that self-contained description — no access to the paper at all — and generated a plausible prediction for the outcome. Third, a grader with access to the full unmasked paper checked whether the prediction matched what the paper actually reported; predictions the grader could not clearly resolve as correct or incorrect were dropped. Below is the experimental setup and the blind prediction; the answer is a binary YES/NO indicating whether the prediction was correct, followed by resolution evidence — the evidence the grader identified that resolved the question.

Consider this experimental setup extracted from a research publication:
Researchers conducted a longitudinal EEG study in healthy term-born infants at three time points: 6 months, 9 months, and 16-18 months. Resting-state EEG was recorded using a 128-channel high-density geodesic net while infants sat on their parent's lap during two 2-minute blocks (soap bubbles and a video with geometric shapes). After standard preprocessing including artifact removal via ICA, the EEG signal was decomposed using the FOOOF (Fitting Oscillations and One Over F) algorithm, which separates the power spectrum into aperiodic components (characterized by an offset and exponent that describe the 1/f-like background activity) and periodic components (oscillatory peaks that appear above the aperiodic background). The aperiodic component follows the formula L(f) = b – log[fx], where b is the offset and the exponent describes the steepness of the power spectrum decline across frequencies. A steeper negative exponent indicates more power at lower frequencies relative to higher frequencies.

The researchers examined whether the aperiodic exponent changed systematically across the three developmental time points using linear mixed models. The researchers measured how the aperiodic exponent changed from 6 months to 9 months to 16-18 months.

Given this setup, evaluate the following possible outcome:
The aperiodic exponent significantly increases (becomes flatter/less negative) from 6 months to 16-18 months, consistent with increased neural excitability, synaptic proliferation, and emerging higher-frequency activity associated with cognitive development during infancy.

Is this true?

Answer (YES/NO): NO